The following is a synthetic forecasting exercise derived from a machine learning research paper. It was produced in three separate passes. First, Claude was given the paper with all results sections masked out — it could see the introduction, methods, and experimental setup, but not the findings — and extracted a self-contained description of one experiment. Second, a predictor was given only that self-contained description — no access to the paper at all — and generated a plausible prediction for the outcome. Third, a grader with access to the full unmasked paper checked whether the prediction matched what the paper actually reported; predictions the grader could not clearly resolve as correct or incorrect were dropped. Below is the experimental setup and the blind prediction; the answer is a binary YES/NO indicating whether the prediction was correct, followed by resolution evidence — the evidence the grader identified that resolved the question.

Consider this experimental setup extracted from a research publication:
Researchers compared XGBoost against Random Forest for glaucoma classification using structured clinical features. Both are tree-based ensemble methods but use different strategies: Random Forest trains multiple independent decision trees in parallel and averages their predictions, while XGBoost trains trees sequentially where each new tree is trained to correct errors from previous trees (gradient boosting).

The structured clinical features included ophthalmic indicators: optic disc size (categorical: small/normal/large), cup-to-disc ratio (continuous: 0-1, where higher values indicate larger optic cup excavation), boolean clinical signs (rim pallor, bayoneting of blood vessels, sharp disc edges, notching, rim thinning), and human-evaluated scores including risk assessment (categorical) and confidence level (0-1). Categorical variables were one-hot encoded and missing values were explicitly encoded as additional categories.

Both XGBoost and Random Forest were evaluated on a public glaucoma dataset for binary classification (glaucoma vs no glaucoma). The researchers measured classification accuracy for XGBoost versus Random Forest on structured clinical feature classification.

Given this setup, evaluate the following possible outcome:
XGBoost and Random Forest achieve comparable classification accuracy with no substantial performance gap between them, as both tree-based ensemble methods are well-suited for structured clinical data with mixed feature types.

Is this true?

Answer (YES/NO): NO